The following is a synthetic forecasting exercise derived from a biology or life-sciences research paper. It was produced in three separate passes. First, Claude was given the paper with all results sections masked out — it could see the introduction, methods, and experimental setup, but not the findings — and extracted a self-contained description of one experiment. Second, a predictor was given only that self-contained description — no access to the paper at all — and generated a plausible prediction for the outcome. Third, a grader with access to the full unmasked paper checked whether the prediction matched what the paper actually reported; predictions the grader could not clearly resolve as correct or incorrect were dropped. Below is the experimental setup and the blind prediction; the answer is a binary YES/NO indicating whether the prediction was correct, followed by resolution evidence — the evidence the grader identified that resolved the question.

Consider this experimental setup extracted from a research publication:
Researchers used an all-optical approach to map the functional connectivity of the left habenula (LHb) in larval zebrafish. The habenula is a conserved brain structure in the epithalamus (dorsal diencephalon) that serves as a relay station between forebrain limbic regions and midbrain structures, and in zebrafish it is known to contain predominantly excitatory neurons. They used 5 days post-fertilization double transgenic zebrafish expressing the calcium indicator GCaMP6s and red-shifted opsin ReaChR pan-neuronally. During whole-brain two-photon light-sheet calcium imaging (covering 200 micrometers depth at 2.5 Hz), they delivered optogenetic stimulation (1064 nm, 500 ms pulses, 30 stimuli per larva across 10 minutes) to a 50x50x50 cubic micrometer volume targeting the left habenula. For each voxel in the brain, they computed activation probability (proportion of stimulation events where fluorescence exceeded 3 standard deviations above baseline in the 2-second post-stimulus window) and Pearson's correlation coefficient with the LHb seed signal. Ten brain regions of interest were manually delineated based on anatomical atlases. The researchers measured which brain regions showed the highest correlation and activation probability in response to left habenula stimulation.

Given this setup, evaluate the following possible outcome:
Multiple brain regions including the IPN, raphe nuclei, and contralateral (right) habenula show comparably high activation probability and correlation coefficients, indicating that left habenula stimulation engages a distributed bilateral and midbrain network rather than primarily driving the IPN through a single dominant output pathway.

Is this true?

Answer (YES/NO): NO